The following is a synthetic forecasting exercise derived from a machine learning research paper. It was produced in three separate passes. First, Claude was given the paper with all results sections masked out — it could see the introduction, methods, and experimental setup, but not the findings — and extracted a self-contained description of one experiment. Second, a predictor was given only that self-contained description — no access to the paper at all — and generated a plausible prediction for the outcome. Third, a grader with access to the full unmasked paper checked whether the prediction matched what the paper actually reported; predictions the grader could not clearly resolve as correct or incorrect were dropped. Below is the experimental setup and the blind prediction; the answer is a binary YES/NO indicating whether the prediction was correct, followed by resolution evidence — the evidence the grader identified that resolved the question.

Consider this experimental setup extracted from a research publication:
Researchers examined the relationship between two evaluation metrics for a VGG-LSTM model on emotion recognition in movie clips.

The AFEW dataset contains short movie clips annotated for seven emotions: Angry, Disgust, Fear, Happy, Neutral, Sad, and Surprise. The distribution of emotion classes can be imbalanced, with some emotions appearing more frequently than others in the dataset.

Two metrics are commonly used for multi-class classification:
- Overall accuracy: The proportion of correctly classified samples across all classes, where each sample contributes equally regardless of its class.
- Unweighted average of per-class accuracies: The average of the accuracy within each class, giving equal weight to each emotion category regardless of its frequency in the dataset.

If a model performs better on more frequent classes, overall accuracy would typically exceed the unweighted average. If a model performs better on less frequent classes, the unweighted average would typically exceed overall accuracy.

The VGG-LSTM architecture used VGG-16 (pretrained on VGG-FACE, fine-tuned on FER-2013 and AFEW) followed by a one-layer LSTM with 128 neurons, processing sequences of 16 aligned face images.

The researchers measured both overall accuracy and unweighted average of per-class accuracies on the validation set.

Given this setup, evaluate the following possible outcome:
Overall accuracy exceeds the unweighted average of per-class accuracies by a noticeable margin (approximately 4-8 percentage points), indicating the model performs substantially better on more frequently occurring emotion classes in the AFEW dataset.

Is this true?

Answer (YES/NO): NO